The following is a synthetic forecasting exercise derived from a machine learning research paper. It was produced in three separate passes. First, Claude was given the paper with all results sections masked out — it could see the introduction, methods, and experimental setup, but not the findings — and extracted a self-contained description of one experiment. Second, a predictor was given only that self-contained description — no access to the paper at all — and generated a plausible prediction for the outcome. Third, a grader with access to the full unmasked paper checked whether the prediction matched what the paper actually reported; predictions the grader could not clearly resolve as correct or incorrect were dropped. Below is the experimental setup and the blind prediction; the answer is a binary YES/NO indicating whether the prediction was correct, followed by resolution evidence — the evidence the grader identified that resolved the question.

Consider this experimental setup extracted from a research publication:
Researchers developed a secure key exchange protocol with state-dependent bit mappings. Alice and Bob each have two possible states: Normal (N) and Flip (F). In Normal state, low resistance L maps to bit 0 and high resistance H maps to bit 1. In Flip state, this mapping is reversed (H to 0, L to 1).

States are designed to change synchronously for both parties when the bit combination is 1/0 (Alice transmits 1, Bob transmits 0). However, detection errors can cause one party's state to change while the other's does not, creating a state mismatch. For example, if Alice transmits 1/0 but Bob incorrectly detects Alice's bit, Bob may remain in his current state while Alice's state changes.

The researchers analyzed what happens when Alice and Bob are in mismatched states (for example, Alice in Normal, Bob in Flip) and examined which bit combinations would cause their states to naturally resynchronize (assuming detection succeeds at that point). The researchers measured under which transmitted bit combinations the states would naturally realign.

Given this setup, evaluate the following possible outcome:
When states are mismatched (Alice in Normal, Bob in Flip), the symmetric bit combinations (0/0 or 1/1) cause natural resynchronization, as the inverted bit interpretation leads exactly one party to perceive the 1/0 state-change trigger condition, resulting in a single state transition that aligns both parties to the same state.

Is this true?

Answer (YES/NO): YES